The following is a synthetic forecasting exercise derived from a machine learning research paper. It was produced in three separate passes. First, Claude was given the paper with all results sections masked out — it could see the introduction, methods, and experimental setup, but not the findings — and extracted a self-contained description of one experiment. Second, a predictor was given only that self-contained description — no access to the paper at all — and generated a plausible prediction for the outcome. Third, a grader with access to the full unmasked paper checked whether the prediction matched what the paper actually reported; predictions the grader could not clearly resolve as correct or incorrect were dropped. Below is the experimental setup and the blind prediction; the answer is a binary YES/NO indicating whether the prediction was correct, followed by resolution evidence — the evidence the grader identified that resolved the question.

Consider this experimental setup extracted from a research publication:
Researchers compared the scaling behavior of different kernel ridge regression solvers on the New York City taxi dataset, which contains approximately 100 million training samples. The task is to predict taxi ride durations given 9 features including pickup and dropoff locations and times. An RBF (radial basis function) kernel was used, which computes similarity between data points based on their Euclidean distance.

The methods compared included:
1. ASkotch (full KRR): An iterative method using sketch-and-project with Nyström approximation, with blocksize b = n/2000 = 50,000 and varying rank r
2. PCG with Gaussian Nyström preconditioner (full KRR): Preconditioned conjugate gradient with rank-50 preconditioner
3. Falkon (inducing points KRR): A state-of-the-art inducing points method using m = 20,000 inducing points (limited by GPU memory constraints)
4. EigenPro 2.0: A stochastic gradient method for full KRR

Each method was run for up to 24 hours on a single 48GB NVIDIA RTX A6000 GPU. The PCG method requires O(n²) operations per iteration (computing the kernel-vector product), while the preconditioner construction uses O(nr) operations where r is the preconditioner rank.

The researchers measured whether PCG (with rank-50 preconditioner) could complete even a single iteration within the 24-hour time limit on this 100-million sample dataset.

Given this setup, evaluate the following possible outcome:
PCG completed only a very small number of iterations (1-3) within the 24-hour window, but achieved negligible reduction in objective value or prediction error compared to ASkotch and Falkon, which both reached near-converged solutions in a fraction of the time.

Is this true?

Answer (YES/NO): NO